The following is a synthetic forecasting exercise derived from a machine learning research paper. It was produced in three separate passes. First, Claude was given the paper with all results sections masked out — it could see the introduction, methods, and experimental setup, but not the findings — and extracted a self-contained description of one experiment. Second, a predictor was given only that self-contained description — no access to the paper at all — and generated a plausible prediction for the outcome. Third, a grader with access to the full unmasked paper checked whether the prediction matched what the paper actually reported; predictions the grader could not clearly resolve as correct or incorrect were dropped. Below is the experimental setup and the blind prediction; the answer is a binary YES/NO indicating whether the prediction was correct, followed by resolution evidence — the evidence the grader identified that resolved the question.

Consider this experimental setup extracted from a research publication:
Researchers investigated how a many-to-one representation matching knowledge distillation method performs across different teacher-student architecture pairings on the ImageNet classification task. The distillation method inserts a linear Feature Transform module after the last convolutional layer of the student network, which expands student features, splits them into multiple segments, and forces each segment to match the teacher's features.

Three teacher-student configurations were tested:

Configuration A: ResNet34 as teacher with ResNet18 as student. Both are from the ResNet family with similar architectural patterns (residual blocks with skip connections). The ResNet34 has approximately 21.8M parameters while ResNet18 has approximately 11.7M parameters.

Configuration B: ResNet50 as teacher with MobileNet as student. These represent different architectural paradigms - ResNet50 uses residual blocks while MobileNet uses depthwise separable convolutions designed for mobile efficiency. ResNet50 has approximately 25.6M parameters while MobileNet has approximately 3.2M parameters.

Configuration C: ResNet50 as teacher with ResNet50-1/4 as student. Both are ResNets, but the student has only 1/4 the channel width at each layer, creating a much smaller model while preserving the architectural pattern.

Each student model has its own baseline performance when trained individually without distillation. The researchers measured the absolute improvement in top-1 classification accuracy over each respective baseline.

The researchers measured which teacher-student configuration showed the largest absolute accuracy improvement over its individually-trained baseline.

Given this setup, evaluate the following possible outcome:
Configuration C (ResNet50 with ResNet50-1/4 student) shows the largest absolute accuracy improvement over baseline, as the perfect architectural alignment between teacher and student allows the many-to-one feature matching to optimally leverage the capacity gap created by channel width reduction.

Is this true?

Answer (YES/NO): NO